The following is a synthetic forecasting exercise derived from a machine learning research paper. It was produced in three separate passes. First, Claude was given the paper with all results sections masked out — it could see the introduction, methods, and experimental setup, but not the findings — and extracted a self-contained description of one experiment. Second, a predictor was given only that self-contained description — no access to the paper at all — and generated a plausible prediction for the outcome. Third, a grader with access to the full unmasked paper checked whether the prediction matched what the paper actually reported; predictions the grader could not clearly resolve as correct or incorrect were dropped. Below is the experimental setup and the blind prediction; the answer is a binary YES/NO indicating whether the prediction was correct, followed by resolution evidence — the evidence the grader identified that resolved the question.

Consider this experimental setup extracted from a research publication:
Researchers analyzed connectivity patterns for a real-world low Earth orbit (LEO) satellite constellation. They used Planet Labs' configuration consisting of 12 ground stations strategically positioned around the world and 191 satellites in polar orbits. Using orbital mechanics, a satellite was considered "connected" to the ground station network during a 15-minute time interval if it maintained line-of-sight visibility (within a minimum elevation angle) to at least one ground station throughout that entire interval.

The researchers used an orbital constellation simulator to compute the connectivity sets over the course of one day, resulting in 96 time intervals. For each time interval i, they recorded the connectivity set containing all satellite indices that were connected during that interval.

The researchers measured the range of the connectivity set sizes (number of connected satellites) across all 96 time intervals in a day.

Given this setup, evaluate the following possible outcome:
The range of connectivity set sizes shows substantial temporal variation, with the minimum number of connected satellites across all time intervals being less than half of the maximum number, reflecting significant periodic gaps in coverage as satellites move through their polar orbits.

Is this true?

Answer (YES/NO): YES